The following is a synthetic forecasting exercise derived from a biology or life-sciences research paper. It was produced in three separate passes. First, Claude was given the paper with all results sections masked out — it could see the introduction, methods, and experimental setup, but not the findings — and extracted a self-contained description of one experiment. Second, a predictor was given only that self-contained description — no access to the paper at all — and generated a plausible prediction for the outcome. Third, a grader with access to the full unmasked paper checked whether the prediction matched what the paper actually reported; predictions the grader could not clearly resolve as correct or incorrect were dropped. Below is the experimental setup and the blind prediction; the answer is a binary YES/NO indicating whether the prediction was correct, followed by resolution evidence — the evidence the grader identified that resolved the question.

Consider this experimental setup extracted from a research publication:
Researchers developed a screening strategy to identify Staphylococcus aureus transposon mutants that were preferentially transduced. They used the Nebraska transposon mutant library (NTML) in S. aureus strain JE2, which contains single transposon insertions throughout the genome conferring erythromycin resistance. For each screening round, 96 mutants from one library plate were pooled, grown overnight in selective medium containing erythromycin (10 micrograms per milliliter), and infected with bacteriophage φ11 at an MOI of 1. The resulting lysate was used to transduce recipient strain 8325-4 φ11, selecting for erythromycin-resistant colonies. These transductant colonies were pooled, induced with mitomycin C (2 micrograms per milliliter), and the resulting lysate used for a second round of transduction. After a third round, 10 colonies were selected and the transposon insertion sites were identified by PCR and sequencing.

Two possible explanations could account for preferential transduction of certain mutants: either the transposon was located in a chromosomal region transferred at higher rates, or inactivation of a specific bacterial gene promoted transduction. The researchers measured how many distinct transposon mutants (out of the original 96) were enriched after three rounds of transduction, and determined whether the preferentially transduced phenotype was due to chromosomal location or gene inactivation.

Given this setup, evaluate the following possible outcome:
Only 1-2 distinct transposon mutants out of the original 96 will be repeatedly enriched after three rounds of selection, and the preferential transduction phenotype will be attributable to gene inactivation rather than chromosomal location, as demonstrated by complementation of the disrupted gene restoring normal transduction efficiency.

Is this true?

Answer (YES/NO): NO